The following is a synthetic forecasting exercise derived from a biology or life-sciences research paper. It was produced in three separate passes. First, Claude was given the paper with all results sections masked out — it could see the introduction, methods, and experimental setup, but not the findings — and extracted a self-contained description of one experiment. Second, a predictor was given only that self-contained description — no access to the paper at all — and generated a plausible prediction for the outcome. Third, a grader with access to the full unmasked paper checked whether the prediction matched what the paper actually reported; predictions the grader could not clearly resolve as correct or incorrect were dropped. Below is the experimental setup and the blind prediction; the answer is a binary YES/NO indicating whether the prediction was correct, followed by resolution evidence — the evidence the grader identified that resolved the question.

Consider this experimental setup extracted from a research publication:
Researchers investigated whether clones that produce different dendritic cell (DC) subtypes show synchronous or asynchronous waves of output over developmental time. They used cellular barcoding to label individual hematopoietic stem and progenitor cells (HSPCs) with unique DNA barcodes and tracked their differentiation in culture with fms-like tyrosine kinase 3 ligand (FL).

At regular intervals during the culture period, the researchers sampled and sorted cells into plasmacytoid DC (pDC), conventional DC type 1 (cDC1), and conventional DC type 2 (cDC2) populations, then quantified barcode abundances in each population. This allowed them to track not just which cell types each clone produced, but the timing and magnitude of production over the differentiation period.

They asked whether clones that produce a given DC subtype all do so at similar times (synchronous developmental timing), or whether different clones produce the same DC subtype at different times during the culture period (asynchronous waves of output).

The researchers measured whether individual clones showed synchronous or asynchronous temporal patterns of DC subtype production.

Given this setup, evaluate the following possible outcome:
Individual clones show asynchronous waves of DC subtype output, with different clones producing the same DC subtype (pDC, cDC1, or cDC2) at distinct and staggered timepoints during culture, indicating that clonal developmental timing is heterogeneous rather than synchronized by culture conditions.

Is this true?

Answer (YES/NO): YES